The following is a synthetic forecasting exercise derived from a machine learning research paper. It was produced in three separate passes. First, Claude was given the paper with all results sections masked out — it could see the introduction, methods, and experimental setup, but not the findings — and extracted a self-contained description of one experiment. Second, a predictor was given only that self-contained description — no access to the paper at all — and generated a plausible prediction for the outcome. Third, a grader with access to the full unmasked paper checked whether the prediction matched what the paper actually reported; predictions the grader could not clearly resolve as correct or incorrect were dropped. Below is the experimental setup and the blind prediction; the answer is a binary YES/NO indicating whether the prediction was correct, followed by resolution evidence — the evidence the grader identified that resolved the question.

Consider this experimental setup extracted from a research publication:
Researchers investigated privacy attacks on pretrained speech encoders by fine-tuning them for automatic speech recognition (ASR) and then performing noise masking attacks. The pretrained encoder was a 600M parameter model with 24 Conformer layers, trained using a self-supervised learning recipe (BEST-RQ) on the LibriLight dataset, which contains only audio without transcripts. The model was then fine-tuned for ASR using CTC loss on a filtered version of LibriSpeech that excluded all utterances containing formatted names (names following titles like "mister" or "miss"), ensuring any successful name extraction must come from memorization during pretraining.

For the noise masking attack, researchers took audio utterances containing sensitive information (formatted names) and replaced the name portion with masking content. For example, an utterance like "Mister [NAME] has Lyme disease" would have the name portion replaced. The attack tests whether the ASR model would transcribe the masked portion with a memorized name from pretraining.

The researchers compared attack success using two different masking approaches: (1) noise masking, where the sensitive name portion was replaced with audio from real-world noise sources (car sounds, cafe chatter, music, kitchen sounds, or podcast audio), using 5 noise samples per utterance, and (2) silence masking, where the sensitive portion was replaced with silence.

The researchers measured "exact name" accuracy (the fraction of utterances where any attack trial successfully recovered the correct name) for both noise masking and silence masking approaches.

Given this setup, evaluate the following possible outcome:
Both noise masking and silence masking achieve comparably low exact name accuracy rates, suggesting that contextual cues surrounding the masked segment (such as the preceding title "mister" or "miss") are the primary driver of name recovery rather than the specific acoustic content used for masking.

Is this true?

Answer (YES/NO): NO